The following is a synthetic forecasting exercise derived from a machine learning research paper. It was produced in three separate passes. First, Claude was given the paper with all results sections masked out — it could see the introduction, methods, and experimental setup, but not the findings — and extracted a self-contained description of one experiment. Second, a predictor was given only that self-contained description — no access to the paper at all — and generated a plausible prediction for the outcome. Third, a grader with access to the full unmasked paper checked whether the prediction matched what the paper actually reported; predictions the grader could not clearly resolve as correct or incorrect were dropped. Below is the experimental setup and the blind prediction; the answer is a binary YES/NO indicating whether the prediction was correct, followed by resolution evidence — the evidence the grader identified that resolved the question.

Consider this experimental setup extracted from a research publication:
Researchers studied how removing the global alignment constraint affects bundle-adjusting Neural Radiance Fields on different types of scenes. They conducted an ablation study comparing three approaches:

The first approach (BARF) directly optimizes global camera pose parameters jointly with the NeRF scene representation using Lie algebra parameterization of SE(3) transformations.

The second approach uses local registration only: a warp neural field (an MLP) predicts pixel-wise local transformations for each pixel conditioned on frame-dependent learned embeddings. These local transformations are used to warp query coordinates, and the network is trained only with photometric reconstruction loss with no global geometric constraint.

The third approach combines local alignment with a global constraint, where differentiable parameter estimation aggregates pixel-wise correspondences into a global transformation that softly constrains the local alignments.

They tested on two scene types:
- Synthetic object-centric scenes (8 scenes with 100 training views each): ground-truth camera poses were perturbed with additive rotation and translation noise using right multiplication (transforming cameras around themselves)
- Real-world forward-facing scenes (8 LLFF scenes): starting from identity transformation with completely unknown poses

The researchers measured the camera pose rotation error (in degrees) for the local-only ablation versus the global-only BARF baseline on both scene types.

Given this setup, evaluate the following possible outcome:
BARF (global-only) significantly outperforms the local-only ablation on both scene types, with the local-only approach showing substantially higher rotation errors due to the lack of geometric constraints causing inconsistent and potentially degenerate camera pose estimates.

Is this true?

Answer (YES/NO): NO